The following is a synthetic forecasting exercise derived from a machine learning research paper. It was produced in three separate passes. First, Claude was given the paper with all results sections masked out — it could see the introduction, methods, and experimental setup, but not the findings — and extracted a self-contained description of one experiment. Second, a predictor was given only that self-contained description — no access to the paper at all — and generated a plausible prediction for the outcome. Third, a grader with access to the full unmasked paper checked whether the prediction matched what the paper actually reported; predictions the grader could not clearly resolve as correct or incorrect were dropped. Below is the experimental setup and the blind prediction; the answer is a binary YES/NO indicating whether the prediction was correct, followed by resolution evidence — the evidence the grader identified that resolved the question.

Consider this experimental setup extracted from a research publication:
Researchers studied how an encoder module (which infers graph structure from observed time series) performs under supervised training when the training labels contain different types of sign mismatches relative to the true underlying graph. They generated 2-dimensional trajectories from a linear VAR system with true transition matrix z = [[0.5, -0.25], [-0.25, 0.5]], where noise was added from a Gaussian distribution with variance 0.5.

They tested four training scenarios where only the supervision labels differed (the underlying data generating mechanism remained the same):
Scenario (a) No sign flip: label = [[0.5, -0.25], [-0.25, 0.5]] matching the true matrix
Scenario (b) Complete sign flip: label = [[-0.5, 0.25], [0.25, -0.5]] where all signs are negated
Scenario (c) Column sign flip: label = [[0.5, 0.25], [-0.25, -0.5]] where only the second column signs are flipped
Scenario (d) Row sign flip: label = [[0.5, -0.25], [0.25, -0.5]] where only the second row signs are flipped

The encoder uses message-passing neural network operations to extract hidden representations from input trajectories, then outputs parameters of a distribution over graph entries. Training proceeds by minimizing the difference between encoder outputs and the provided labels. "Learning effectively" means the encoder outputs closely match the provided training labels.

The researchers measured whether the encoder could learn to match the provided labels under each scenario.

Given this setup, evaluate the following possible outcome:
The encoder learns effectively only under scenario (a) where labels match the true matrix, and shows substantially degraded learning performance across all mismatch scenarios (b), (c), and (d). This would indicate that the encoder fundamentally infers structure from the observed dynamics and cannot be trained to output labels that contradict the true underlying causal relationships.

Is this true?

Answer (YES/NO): NO